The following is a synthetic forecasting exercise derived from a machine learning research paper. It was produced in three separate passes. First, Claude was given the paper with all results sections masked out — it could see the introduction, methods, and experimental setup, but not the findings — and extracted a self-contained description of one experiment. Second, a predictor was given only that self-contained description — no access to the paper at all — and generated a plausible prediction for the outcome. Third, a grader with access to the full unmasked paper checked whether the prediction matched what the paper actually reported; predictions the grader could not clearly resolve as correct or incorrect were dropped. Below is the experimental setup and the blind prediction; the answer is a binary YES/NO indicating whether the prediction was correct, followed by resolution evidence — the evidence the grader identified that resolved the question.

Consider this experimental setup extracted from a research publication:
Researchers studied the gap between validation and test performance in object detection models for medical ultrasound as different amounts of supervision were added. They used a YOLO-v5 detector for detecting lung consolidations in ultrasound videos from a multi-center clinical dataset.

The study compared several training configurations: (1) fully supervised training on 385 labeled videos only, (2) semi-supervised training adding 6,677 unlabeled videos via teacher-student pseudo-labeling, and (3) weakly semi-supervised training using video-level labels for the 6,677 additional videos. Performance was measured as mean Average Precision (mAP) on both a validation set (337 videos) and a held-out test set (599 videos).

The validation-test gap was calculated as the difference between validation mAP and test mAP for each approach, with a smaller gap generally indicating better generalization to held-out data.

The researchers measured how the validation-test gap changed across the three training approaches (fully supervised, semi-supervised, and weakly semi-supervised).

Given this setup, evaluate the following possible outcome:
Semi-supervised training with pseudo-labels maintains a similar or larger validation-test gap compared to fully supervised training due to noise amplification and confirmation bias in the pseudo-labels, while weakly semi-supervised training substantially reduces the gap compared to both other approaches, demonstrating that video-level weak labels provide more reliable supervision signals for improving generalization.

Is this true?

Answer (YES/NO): NO